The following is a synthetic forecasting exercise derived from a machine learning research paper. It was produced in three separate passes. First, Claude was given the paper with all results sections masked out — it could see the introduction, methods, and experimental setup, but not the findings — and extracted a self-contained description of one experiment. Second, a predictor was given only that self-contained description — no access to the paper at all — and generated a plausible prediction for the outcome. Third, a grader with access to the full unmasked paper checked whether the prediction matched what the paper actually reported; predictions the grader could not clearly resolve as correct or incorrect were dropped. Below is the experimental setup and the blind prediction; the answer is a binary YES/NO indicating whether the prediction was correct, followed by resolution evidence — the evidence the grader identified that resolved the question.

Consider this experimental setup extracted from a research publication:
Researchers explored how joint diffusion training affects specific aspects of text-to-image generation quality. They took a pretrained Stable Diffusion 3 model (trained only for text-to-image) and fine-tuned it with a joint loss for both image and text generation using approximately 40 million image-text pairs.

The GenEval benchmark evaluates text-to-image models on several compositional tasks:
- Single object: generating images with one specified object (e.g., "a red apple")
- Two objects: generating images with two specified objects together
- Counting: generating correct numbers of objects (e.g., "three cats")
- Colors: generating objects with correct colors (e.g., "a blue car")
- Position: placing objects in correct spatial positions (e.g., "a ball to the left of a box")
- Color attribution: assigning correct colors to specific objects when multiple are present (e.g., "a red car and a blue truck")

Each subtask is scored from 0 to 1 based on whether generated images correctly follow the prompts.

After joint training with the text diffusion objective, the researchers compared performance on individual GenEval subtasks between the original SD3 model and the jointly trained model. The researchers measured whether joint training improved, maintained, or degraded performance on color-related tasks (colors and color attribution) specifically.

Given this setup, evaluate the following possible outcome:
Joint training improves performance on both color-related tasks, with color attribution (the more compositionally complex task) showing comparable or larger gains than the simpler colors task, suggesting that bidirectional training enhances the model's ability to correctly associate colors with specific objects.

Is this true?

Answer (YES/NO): YES